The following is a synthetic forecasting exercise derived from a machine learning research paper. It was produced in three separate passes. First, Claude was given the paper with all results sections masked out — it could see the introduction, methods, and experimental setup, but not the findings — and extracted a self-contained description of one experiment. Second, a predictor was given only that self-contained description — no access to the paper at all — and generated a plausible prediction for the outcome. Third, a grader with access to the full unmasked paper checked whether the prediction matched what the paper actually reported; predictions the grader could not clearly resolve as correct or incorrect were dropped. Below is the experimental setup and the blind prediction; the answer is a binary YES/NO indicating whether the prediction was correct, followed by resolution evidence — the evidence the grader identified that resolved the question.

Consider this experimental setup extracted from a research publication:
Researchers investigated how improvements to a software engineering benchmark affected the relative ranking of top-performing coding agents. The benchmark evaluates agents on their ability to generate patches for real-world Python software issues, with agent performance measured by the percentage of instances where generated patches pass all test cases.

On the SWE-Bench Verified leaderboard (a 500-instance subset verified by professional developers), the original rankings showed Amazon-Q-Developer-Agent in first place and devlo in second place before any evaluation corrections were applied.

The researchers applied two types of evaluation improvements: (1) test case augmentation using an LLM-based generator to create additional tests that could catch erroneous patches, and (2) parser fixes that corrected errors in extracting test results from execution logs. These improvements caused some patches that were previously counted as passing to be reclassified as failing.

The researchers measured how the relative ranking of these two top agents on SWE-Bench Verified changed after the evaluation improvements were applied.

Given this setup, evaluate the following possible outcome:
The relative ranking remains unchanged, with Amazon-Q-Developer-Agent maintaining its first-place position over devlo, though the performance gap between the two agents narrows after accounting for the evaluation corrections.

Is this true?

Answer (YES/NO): NO